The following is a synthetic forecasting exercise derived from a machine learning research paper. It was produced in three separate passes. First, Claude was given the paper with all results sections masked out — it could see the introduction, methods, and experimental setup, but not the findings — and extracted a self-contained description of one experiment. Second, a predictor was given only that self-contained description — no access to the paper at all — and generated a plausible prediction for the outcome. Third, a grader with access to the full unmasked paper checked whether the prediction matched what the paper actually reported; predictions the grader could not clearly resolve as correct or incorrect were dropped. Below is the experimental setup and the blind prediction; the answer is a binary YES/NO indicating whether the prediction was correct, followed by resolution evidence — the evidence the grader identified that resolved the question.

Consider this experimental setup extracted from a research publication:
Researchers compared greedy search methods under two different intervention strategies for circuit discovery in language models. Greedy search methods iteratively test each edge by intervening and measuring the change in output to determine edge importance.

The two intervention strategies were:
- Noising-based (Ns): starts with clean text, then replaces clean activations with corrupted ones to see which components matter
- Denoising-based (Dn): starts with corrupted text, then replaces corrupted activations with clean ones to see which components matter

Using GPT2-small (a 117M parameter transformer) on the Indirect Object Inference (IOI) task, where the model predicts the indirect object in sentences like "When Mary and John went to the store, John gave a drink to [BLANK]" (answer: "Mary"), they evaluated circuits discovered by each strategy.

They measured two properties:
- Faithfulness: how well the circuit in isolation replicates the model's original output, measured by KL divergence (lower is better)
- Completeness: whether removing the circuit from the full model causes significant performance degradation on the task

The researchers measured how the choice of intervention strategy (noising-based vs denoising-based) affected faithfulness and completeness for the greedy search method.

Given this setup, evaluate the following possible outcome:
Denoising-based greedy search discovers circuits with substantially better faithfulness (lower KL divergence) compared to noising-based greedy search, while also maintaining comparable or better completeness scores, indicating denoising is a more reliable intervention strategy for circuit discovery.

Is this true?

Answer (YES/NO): NO